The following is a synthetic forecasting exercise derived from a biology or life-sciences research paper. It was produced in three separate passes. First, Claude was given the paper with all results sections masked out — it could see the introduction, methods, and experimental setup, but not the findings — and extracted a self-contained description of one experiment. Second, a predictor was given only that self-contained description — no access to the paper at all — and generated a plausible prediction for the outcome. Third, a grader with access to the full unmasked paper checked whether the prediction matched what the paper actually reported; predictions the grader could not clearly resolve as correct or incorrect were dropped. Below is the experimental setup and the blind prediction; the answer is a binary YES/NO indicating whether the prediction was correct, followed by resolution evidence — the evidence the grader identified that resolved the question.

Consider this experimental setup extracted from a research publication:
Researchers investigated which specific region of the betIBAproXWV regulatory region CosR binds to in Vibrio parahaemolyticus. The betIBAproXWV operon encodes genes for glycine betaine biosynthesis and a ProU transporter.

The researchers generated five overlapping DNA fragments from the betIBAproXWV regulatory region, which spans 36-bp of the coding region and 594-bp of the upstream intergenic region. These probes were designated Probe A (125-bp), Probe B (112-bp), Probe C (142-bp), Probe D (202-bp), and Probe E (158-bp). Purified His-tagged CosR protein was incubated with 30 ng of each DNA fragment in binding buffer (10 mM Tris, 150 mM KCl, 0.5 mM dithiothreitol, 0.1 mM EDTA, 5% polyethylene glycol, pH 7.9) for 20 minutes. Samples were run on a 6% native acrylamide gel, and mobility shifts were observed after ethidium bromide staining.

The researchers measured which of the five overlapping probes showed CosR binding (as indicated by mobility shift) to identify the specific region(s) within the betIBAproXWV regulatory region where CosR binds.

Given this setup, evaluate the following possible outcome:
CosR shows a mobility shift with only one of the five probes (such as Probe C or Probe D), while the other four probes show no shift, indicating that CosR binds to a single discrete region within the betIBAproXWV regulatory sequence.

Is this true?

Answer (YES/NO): NO